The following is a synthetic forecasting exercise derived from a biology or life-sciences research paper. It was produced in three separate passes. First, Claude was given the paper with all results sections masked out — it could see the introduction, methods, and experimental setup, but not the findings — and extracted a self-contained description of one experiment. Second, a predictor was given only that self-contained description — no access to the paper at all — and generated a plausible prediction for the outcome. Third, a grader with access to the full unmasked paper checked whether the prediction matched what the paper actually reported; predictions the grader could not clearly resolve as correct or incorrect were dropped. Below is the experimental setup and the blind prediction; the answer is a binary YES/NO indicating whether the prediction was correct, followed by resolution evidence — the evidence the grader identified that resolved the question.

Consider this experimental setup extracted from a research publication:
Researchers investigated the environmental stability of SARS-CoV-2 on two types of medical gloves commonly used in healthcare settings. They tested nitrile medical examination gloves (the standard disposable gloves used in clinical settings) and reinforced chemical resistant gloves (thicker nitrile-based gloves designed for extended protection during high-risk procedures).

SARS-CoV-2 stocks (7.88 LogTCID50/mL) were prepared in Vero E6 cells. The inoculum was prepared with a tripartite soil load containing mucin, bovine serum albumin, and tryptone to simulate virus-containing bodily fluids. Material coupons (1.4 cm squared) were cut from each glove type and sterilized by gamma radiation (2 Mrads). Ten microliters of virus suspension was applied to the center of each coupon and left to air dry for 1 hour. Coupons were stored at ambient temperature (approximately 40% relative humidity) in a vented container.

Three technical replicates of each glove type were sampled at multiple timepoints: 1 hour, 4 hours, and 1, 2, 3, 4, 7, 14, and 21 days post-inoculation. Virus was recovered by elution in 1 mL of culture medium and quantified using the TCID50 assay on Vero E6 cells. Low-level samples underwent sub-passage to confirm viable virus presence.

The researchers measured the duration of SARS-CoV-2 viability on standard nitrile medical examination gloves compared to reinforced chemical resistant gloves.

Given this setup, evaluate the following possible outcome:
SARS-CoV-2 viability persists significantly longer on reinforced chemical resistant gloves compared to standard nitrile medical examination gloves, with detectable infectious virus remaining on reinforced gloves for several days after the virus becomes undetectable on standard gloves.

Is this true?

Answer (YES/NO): NO